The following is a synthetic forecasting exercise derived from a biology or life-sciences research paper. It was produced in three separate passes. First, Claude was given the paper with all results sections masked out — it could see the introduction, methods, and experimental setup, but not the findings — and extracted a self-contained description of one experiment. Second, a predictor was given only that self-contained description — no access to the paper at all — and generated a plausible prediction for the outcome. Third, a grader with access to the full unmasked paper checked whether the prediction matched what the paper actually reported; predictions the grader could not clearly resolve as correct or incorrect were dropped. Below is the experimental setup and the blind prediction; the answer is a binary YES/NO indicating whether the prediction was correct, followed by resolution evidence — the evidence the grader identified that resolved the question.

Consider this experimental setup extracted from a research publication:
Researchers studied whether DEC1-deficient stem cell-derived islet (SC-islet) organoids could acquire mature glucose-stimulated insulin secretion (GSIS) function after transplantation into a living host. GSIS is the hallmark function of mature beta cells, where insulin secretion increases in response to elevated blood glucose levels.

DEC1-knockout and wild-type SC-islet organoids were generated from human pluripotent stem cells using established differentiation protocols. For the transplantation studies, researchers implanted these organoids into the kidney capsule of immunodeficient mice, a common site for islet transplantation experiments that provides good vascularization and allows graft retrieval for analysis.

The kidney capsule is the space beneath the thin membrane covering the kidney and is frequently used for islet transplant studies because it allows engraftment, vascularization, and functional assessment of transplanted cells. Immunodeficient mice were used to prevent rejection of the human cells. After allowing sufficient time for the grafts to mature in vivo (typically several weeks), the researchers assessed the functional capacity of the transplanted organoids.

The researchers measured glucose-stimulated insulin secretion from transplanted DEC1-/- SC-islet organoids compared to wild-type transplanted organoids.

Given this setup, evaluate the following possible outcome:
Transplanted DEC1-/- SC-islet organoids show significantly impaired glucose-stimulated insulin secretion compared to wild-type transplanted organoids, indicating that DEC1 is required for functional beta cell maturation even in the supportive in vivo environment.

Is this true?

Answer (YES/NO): YES